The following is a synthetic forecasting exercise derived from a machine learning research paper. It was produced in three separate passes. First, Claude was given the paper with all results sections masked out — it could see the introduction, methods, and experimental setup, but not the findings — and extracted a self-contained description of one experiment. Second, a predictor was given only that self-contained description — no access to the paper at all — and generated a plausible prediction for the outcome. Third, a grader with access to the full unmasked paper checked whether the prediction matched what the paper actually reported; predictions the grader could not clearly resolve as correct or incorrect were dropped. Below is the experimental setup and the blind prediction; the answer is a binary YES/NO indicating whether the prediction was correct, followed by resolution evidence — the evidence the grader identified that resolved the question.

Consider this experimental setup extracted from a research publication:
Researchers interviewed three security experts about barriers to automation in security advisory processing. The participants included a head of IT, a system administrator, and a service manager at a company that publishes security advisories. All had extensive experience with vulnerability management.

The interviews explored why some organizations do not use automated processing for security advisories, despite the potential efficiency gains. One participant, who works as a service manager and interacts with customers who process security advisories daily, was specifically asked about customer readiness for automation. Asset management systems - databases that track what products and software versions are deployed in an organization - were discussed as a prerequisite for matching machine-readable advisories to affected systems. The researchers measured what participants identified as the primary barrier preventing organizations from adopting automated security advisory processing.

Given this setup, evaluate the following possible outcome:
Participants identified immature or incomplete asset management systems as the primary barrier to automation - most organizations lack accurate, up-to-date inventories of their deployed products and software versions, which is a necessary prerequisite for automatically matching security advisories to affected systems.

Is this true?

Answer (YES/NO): YES